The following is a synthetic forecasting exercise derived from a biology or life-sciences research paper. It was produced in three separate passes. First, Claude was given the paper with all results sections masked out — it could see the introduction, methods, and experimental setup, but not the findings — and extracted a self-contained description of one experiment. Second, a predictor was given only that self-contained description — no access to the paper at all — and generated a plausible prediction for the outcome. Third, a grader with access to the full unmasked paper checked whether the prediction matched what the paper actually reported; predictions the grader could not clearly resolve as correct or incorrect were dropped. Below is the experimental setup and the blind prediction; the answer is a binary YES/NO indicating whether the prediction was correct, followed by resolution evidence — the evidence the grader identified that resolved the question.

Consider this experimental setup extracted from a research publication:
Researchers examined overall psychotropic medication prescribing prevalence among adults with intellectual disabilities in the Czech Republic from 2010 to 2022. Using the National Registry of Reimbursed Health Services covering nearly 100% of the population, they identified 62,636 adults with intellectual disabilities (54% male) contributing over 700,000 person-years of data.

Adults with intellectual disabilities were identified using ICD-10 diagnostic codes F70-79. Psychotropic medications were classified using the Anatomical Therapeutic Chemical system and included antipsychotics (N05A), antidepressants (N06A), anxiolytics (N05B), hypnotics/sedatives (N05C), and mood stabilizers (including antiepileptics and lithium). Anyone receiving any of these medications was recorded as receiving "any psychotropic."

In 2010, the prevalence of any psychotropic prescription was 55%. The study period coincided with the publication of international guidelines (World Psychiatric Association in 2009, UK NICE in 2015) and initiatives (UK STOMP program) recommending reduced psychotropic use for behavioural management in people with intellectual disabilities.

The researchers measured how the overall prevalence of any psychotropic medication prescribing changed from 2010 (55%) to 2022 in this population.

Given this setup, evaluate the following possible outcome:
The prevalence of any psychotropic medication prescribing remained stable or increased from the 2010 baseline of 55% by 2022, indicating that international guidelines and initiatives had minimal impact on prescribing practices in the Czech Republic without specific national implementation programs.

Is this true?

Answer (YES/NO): YES